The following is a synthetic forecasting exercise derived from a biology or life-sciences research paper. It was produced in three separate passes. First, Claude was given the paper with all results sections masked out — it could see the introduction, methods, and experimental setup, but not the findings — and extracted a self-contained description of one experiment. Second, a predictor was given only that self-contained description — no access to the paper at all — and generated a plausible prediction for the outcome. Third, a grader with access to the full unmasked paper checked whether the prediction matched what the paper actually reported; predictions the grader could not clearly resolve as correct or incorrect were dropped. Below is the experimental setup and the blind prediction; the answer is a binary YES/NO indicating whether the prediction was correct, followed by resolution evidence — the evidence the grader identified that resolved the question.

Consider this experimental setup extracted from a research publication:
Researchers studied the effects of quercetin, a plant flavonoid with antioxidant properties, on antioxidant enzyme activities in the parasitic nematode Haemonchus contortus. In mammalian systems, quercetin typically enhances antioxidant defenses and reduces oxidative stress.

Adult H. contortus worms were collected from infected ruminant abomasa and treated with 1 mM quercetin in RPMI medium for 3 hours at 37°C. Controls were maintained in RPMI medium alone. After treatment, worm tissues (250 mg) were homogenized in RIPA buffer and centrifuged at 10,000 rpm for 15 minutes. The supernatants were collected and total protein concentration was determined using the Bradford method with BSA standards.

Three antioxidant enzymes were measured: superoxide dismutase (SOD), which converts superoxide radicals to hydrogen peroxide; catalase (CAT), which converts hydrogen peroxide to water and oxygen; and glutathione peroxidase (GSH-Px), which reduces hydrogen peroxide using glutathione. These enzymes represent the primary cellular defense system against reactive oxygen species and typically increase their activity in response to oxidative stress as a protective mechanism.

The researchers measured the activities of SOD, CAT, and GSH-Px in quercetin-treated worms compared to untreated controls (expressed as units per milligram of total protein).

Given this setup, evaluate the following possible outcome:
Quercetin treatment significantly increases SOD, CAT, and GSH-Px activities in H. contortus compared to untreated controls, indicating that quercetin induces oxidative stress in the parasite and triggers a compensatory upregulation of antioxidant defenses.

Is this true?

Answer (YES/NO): YES